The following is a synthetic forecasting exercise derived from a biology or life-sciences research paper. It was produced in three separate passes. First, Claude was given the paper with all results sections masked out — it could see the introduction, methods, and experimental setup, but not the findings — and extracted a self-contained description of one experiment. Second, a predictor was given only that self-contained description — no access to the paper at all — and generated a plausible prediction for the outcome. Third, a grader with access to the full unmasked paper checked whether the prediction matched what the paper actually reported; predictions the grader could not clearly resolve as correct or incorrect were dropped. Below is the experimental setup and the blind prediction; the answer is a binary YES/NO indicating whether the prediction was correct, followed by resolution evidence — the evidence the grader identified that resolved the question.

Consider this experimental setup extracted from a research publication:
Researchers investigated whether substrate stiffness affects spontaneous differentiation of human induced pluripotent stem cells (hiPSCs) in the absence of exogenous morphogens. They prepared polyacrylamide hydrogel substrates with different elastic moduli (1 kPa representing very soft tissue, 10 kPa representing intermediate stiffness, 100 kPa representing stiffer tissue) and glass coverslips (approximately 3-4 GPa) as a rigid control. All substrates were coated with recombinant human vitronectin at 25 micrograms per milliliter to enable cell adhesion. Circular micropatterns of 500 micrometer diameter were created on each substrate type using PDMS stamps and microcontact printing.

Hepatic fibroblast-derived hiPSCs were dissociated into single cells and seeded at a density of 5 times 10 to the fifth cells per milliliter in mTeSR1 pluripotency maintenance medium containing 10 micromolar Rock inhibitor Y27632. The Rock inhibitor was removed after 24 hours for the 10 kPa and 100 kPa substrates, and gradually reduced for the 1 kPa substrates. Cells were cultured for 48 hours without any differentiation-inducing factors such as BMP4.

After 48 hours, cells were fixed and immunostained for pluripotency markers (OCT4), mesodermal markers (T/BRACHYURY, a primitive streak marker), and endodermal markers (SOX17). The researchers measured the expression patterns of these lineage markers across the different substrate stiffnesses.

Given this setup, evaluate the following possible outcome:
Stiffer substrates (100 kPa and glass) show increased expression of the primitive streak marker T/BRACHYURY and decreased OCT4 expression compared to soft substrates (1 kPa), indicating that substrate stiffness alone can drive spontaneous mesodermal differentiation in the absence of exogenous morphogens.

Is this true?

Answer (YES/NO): NO